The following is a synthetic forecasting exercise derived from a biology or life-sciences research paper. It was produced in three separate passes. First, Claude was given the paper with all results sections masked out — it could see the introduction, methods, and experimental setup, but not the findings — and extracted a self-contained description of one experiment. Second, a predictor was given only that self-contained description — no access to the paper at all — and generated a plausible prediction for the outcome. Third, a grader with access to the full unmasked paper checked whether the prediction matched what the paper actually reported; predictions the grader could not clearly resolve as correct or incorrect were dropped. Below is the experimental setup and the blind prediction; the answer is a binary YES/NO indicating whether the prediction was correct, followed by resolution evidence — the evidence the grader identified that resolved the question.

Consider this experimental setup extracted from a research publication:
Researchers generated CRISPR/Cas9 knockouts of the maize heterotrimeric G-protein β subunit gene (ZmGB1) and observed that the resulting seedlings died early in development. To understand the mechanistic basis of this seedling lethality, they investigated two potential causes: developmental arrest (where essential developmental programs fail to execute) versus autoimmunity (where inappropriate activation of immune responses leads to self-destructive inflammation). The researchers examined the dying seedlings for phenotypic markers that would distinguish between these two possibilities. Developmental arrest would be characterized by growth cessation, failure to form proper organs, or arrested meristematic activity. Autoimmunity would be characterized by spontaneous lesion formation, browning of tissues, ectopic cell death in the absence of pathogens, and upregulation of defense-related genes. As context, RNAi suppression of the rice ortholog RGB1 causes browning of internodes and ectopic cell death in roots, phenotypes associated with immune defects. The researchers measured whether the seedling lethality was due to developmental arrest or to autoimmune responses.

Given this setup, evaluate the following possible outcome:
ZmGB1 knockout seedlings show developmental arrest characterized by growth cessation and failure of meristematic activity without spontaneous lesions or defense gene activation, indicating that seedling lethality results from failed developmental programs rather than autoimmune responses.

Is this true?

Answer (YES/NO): NO